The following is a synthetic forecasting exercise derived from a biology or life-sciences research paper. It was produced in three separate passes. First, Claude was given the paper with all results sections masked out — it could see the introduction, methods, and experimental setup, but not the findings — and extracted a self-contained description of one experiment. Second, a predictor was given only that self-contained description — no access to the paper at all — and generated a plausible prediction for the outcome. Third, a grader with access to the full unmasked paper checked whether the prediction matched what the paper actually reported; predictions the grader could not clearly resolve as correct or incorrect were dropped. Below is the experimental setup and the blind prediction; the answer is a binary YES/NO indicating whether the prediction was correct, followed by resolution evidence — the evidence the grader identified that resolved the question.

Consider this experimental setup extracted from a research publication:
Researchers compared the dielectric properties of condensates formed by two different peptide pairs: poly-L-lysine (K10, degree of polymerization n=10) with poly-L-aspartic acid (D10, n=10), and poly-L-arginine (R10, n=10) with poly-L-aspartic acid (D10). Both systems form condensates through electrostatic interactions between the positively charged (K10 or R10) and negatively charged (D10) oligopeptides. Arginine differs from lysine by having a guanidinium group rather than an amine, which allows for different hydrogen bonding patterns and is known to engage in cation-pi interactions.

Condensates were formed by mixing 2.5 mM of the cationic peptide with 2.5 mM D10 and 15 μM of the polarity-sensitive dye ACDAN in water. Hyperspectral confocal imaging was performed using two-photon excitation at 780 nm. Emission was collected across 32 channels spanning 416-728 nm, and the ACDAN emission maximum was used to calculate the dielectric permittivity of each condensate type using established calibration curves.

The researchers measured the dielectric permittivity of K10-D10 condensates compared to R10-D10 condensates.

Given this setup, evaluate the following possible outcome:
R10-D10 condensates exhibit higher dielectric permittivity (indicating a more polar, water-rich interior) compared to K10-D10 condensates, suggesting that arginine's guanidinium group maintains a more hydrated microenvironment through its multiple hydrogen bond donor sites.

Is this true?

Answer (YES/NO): NO